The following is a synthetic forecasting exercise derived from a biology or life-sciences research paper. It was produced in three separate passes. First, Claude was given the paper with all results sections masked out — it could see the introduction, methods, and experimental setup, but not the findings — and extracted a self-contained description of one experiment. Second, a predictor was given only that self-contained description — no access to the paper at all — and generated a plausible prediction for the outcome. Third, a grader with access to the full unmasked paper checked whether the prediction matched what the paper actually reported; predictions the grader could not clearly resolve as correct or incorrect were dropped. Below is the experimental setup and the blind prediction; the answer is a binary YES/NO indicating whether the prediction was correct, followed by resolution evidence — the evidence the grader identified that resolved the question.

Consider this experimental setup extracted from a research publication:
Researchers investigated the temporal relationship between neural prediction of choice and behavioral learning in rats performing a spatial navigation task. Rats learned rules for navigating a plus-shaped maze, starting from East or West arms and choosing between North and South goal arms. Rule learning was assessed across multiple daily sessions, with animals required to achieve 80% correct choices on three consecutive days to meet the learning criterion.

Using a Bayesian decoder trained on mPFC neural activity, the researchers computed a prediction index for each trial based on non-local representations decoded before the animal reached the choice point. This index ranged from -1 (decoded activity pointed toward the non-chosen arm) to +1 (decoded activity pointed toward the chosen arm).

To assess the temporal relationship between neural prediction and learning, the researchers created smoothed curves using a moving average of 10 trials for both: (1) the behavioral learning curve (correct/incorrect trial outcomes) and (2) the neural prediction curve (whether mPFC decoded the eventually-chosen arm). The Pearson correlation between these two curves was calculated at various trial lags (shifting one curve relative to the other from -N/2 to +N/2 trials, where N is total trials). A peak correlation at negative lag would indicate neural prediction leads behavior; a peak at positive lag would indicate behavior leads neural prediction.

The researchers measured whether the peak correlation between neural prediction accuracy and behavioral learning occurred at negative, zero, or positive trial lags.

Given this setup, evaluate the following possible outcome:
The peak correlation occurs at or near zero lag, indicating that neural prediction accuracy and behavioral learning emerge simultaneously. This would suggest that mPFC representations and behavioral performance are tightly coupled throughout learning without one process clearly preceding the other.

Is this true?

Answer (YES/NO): NO